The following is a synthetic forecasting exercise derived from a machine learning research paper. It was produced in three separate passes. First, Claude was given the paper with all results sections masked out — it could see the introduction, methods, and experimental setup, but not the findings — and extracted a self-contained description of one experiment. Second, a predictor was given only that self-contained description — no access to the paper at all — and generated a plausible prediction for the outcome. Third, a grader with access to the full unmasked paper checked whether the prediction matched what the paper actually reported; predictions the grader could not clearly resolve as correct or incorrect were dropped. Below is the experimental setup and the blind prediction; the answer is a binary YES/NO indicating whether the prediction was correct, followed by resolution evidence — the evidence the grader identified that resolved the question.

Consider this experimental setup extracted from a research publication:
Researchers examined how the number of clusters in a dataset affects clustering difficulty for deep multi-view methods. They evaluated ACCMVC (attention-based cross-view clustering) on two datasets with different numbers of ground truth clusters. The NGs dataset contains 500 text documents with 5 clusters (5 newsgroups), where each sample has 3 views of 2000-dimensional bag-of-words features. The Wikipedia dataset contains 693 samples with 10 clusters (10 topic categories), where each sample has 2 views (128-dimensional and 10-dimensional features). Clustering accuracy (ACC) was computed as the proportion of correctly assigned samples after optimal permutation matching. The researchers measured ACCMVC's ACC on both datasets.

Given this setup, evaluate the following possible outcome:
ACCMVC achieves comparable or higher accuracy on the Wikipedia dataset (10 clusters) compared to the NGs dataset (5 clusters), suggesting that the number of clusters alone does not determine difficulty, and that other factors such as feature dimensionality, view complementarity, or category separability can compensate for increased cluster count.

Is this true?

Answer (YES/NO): NO